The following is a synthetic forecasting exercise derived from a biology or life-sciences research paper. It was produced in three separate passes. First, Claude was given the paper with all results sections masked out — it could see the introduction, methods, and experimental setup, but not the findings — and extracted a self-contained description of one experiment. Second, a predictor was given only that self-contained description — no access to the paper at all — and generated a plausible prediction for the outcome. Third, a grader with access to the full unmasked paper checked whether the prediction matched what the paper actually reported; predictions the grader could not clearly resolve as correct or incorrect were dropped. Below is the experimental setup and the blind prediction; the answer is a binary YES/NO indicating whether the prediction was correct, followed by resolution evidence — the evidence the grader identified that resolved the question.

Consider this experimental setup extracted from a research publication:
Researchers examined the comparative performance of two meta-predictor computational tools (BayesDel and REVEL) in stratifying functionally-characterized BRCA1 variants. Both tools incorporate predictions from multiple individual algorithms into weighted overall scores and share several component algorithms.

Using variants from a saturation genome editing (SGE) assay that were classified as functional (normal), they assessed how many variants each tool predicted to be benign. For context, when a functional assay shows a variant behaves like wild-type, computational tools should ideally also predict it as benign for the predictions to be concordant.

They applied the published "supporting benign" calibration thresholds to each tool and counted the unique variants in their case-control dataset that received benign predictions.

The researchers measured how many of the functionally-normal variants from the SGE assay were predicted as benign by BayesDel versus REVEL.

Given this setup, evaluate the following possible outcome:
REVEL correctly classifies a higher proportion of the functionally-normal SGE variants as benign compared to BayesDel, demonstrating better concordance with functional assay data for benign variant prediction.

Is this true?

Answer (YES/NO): NO